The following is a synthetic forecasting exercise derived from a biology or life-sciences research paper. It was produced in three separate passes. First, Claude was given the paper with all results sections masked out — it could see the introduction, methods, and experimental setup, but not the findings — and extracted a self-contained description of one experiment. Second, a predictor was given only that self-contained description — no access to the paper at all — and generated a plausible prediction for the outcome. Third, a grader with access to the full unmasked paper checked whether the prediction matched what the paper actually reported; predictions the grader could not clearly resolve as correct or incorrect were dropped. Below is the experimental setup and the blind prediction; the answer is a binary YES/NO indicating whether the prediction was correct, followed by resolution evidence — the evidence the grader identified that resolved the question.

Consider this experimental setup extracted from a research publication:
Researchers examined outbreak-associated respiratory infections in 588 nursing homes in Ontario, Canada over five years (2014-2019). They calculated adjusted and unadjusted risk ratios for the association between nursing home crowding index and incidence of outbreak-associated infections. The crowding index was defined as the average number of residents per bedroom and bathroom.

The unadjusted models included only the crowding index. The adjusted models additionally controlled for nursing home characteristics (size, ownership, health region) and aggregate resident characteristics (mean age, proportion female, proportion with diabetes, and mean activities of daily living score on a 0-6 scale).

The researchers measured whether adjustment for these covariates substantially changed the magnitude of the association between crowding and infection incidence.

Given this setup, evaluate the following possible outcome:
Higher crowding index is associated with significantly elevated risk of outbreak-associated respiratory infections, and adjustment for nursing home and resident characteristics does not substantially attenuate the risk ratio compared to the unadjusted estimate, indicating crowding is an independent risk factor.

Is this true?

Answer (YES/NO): YES